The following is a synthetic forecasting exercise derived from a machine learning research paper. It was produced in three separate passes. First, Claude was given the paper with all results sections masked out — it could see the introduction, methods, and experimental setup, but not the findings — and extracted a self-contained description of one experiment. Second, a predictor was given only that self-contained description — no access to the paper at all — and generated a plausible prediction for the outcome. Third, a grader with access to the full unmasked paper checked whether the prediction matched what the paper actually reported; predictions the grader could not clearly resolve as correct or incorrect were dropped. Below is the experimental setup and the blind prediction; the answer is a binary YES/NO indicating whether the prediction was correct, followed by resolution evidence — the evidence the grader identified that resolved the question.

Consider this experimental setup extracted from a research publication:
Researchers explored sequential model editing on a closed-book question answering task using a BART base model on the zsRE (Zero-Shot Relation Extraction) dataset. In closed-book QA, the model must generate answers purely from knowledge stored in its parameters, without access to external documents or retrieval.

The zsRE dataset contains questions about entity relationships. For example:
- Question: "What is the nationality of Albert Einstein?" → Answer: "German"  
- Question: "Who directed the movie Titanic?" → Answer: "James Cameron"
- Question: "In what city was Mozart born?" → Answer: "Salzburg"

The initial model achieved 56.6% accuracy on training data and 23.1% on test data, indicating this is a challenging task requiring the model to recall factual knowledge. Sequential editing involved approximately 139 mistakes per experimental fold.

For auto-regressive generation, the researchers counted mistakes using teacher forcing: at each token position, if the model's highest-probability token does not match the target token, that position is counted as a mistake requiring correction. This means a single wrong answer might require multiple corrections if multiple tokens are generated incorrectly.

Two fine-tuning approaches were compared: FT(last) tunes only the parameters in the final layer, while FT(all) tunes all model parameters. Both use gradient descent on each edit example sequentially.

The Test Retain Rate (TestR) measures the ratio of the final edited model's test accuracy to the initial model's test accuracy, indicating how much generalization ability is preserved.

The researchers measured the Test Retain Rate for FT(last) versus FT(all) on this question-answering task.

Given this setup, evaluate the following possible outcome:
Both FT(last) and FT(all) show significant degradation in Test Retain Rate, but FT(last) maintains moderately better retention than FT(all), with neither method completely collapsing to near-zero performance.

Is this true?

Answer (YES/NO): NO